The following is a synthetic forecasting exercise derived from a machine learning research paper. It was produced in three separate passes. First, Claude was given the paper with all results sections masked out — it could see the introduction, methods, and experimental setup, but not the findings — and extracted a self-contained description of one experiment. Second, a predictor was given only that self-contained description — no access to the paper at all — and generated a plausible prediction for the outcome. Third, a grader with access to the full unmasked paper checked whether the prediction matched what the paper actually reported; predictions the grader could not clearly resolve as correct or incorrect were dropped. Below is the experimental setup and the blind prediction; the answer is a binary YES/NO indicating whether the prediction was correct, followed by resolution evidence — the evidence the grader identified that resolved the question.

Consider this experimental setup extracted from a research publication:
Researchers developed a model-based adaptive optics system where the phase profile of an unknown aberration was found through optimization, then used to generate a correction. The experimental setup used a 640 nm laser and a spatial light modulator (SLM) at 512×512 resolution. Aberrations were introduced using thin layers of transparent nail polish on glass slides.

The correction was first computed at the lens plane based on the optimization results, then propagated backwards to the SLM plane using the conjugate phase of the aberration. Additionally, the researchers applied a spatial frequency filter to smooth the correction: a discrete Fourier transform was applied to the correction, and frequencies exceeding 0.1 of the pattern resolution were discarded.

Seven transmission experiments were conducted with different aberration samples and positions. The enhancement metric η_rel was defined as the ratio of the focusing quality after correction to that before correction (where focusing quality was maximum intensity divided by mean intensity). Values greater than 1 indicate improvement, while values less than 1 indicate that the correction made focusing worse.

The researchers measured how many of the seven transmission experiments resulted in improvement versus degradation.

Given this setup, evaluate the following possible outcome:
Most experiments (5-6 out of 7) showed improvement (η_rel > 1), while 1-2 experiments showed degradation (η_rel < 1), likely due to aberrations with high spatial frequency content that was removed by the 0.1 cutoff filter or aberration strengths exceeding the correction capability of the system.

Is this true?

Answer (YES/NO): YES